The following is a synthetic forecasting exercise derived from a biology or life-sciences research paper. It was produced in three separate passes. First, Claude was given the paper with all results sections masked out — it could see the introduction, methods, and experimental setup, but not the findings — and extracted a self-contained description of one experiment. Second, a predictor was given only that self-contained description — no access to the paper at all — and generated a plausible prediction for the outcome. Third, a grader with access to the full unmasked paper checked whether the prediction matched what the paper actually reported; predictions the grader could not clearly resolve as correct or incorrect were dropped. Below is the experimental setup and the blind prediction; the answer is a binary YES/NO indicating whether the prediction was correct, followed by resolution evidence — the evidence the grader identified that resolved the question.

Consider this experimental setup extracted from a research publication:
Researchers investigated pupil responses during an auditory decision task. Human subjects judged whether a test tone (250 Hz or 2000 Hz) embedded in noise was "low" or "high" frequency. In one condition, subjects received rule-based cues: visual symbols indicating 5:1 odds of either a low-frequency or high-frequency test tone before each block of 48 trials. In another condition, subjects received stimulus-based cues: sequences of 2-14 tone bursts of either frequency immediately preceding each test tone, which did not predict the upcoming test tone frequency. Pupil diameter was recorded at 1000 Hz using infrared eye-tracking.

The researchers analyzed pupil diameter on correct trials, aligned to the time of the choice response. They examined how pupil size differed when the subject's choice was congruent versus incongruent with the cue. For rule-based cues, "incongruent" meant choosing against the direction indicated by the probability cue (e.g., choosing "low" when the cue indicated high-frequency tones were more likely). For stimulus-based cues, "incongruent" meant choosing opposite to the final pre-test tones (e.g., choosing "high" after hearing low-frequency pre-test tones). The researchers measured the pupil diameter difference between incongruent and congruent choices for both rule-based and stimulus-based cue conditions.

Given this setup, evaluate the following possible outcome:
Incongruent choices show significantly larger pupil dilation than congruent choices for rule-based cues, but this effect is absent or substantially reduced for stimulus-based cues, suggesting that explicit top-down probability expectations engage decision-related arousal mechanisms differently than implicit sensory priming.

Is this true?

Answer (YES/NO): YES